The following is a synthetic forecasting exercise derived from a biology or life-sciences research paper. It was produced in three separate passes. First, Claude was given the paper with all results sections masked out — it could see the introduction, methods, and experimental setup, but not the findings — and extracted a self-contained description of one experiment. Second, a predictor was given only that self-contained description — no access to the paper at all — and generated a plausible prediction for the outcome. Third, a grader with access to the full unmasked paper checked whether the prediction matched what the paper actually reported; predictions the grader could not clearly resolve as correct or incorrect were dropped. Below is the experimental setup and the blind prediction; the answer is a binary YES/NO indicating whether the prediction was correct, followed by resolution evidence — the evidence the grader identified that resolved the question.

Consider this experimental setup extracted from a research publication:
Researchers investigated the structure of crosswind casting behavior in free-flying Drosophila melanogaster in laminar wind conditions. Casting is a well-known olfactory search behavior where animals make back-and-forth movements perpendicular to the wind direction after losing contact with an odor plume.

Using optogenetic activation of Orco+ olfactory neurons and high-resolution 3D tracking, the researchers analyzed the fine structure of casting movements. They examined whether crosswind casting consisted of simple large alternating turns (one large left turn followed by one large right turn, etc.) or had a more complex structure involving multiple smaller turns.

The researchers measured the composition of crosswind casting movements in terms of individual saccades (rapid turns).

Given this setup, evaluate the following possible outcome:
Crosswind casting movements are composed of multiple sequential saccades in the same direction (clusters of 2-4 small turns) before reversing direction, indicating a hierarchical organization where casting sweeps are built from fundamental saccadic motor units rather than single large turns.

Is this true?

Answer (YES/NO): NO